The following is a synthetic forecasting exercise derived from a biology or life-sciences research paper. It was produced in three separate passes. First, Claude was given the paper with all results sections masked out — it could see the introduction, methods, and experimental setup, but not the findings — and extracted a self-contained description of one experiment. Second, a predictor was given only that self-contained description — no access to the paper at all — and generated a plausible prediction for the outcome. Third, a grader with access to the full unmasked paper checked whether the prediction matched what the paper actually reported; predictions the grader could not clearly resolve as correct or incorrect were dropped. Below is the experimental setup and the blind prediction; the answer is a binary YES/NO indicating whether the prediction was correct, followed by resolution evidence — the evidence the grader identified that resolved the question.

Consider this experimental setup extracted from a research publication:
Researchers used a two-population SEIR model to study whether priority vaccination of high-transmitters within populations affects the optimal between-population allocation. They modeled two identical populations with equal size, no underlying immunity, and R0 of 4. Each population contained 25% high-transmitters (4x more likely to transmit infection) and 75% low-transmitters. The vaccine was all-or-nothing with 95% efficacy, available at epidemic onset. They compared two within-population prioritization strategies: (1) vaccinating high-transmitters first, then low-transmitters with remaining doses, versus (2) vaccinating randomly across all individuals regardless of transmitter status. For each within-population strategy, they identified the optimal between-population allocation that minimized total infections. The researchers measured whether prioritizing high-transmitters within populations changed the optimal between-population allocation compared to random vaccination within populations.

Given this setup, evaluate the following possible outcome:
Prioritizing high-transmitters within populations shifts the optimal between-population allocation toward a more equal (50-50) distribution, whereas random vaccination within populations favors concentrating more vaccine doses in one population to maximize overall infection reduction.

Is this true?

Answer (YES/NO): YES